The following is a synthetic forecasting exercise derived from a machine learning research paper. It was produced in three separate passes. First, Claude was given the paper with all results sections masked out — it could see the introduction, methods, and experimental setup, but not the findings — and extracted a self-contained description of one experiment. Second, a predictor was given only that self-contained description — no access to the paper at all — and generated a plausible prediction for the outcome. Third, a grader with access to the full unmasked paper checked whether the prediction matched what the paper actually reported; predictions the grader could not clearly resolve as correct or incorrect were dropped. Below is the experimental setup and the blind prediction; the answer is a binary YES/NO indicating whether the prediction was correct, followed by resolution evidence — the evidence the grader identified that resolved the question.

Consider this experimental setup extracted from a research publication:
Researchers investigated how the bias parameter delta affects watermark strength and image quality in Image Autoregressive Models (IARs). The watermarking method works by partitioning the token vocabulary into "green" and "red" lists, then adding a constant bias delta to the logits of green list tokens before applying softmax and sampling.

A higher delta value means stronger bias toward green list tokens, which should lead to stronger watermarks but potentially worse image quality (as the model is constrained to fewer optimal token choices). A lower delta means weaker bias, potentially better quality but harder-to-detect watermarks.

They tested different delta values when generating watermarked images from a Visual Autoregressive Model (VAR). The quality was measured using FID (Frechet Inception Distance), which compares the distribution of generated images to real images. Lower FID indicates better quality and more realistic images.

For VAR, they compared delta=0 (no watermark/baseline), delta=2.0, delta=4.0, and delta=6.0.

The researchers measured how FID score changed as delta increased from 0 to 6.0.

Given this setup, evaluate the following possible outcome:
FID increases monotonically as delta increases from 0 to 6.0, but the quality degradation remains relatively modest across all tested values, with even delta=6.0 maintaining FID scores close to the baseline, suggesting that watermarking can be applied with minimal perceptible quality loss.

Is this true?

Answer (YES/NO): YES